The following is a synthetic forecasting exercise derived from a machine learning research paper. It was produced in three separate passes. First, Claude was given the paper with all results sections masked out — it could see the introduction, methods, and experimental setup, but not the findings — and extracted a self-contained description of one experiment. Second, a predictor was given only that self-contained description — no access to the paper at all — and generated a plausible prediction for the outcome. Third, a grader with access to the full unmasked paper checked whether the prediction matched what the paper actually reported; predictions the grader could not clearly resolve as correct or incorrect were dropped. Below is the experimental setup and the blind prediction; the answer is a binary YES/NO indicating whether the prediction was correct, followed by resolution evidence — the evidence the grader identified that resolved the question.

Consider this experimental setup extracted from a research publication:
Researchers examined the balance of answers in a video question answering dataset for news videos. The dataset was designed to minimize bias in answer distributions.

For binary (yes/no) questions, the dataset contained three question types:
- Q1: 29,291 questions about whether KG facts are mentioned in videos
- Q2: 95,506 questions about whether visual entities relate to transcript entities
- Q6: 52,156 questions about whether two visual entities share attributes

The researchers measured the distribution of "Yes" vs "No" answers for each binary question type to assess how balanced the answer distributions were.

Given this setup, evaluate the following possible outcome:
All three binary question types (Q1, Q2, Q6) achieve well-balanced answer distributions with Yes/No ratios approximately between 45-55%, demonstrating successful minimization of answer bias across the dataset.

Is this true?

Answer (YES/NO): YES